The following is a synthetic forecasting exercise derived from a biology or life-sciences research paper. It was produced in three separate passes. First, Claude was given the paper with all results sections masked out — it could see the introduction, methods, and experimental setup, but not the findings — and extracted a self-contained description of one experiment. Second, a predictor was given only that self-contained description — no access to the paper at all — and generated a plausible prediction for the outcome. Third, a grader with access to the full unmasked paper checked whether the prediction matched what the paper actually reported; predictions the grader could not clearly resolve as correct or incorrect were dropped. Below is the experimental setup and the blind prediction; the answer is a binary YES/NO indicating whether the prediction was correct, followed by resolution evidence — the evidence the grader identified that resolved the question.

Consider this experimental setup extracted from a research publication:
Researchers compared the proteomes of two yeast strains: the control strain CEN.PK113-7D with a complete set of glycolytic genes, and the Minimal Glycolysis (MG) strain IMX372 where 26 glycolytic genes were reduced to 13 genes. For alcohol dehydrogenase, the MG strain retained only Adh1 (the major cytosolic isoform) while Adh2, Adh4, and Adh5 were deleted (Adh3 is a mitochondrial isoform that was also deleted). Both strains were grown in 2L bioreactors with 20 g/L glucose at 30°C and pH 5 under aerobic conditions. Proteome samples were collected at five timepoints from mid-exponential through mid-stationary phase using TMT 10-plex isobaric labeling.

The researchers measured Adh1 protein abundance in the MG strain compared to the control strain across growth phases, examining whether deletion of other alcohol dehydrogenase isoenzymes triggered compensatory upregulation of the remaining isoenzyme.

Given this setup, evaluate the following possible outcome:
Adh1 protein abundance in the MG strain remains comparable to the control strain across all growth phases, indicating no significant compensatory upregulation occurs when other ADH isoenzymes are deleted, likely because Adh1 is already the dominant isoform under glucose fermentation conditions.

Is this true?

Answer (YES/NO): YES